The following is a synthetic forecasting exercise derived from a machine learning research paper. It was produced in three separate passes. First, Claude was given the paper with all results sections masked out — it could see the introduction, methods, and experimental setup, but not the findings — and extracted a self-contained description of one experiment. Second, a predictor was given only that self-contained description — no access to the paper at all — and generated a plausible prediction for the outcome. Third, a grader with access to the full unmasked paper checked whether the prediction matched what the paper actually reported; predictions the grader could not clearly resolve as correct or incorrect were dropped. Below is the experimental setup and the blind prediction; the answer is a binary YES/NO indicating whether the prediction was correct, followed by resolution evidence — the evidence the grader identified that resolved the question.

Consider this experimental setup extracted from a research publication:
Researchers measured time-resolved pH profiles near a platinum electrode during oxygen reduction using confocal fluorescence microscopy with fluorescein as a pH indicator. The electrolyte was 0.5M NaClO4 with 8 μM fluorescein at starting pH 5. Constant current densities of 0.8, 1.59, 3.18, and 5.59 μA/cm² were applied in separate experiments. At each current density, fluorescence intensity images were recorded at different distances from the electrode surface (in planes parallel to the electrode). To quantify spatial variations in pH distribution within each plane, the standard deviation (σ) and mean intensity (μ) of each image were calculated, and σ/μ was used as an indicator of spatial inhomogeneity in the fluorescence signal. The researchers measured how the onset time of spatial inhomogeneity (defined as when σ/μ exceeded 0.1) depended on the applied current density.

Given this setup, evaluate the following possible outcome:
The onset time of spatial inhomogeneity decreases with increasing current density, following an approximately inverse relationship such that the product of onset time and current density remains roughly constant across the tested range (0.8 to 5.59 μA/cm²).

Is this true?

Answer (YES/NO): YES